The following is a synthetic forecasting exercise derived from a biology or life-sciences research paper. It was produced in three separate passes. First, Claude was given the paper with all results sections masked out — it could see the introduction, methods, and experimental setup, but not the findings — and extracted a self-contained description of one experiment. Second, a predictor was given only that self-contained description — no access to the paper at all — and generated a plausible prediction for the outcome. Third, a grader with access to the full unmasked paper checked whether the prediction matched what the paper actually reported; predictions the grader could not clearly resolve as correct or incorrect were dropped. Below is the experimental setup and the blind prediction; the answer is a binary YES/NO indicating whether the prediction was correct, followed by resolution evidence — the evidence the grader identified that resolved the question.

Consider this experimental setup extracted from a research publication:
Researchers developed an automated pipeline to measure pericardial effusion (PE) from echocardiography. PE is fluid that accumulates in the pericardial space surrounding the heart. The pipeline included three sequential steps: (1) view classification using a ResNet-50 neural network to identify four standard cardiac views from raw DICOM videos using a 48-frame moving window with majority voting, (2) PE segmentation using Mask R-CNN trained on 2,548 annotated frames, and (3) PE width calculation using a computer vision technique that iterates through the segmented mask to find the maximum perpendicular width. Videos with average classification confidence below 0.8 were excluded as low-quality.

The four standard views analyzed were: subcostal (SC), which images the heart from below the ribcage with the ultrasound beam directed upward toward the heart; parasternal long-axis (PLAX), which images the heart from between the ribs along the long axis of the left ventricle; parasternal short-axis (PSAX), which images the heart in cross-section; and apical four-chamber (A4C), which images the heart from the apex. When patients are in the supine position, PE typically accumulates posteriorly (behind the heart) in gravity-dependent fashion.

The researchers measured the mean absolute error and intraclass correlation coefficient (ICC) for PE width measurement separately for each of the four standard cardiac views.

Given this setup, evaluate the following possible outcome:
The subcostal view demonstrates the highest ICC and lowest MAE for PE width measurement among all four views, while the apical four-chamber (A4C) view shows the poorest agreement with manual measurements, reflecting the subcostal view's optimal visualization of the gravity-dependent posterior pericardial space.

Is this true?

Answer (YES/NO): NO